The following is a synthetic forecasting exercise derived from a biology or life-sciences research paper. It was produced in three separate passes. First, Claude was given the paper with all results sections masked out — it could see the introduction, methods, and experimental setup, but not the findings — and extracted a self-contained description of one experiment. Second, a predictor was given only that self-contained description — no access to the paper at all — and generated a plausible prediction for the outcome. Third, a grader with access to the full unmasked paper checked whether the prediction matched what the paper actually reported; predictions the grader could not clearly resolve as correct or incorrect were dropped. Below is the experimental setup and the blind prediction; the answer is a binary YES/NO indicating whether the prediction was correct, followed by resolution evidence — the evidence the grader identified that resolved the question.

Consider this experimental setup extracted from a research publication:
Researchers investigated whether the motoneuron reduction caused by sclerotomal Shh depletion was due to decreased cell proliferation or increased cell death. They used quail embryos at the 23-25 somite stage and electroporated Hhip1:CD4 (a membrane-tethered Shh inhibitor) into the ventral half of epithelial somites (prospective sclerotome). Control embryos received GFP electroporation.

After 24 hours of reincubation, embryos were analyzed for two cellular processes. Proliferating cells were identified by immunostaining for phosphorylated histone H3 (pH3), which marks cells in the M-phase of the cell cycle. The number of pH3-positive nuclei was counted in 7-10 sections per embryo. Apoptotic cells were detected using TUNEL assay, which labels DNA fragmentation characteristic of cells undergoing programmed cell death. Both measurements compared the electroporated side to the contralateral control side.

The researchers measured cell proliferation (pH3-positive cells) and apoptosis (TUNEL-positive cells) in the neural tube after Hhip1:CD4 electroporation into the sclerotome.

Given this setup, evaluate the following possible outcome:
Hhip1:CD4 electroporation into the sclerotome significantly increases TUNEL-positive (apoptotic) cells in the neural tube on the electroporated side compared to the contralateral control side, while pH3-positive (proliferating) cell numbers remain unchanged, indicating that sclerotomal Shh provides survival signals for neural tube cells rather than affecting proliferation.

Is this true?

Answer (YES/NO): NO